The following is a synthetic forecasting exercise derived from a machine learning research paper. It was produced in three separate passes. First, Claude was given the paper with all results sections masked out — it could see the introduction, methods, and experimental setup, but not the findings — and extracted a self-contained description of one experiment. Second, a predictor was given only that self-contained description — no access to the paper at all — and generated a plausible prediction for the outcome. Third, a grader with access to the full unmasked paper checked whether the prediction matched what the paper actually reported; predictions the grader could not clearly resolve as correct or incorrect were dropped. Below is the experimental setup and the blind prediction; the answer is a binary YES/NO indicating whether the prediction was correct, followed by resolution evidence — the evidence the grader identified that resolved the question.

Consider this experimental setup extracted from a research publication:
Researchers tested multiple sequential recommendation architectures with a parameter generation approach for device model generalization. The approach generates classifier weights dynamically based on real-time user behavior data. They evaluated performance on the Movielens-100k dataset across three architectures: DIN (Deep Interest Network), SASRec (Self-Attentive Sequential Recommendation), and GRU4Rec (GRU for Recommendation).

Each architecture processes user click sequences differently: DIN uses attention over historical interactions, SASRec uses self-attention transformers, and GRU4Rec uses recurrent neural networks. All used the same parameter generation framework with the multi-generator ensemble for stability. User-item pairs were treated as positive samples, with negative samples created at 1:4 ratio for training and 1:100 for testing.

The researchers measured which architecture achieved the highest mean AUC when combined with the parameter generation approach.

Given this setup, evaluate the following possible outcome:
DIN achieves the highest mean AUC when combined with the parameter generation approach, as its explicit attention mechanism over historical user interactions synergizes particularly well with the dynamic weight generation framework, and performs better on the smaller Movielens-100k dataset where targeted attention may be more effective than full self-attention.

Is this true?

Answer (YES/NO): NO